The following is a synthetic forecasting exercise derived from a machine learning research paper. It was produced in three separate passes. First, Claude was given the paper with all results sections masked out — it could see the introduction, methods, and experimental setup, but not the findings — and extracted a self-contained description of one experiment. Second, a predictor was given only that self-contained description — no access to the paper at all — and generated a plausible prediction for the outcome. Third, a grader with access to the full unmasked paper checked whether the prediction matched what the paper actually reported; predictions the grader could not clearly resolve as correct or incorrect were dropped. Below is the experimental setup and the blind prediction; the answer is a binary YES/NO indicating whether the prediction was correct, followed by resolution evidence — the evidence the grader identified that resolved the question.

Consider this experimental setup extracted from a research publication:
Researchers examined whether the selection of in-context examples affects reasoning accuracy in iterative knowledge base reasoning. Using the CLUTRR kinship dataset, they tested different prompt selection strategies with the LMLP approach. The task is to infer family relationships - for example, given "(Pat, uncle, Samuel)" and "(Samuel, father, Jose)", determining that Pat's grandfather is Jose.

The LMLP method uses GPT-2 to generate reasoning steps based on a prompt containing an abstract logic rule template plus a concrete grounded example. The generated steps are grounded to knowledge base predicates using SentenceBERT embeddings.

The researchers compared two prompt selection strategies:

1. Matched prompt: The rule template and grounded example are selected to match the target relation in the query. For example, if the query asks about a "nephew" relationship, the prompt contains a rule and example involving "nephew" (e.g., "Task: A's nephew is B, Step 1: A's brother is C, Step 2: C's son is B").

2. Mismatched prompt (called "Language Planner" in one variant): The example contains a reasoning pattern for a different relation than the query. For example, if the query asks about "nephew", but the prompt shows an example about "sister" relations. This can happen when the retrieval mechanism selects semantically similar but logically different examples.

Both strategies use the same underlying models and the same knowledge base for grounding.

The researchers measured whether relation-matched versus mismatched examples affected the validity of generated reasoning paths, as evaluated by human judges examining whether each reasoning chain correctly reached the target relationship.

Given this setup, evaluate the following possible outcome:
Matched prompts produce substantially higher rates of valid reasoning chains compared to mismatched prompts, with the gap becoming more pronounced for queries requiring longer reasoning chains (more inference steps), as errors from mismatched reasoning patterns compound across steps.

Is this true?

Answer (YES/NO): NO